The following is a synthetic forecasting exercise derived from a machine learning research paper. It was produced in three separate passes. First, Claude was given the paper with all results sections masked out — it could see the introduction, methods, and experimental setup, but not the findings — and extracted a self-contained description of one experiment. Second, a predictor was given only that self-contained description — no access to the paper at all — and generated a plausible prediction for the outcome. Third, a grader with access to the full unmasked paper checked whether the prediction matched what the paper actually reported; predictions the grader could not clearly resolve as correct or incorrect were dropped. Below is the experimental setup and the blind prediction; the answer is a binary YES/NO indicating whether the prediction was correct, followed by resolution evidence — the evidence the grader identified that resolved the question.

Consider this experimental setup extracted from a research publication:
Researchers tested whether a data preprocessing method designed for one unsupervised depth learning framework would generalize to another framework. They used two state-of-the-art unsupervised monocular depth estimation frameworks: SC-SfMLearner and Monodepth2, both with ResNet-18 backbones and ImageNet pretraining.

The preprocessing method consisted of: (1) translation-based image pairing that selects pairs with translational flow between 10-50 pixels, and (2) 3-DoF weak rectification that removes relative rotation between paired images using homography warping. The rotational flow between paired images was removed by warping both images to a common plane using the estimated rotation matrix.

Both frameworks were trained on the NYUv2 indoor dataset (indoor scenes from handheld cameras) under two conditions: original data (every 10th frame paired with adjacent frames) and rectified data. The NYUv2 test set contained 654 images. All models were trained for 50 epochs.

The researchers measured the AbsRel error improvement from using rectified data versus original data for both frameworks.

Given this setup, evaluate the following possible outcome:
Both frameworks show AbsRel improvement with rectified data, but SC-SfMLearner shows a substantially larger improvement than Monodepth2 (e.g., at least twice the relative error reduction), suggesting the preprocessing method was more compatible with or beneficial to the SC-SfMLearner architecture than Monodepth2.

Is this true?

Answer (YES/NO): NO